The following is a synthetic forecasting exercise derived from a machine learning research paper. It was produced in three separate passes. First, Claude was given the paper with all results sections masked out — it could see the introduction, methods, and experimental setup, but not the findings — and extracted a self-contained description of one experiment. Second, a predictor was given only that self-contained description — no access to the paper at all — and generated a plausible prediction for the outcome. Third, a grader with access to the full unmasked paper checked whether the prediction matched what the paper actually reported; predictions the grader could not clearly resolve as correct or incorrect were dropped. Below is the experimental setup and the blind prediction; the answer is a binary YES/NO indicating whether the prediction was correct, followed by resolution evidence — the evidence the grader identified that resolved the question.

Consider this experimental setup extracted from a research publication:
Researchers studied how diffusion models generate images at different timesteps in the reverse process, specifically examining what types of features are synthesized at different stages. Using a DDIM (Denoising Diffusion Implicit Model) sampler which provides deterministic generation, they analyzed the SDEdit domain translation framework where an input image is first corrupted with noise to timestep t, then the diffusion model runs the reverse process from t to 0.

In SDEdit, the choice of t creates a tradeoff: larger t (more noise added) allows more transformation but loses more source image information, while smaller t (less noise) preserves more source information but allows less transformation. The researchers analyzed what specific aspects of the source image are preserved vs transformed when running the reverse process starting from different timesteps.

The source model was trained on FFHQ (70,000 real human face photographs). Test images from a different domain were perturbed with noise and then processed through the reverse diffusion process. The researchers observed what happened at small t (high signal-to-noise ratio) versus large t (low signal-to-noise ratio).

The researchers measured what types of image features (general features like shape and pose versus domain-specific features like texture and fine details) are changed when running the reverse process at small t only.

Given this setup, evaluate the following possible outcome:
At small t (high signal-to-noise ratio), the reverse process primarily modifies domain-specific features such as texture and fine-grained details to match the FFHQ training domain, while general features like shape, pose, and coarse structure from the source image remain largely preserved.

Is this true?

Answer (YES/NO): YES